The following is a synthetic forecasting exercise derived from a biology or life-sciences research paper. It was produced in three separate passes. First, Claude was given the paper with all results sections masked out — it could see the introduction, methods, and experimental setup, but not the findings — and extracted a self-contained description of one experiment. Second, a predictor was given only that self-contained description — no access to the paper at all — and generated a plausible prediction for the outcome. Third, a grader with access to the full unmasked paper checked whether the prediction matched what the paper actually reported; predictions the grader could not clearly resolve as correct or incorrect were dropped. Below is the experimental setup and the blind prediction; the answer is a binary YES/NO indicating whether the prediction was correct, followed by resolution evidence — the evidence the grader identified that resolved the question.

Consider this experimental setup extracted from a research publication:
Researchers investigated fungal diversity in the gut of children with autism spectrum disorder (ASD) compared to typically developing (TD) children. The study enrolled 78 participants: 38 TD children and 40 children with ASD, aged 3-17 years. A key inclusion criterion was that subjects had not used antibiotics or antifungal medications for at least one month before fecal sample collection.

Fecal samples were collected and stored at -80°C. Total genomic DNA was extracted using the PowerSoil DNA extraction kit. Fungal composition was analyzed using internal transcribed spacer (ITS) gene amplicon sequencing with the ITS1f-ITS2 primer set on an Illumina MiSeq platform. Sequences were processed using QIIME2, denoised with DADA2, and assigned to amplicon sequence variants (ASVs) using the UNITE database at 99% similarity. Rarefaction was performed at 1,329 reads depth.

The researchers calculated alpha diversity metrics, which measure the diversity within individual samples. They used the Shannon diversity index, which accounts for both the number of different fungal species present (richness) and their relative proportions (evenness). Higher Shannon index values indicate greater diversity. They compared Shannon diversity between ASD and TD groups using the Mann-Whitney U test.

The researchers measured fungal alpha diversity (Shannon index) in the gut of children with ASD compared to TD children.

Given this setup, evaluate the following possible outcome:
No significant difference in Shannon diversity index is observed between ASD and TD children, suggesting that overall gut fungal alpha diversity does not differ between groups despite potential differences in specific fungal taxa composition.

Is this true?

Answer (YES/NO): YES